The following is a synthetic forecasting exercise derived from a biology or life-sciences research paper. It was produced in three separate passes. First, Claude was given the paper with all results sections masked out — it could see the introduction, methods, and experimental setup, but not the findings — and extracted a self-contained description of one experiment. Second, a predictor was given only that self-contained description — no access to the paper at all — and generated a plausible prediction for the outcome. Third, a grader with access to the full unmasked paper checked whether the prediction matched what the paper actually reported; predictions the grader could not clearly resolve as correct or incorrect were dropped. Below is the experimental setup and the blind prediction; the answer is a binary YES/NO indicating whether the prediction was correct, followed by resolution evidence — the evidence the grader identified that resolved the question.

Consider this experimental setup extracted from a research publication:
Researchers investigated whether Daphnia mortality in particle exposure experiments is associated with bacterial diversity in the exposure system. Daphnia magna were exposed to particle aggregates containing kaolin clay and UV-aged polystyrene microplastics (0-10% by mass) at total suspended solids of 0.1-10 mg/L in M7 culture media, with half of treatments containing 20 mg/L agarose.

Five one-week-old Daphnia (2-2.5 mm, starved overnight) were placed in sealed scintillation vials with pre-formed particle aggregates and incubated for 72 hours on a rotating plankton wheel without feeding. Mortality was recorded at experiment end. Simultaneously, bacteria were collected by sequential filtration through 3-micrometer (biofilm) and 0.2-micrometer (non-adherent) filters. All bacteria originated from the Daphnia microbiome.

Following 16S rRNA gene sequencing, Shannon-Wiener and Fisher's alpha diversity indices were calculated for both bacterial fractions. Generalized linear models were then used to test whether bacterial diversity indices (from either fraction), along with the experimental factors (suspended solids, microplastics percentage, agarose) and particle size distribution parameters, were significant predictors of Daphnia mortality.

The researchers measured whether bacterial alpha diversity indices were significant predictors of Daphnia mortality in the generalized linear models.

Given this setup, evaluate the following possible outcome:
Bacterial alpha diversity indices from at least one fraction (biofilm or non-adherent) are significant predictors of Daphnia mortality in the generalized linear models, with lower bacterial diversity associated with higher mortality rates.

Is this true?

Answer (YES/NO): NO